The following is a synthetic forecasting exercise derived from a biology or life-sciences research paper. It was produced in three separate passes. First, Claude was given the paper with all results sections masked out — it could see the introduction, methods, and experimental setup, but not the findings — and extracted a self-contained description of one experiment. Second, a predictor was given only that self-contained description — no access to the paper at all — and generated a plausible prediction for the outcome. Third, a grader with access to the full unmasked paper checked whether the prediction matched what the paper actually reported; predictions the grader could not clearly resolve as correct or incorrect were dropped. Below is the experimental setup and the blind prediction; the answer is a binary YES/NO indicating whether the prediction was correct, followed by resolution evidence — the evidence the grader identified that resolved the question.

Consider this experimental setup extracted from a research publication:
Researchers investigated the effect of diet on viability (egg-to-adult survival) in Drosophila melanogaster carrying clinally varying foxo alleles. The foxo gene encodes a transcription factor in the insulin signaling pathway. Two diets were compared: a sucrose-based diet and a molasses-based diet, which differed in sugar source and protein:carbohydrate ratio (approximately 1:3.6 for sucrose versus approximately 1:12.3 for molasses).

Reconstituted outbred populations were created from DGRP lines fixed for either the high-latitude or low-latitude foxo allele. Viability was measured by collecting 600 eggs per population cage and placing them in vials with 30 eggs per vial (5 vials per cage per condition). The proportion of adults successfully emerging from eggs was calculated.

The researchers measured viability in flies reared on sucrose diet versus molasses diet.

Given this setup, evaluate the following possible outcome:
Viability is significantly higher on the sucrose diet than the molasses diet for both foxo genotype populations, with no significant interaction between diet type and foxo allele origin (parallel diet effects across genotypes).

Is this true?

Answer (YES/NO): YES